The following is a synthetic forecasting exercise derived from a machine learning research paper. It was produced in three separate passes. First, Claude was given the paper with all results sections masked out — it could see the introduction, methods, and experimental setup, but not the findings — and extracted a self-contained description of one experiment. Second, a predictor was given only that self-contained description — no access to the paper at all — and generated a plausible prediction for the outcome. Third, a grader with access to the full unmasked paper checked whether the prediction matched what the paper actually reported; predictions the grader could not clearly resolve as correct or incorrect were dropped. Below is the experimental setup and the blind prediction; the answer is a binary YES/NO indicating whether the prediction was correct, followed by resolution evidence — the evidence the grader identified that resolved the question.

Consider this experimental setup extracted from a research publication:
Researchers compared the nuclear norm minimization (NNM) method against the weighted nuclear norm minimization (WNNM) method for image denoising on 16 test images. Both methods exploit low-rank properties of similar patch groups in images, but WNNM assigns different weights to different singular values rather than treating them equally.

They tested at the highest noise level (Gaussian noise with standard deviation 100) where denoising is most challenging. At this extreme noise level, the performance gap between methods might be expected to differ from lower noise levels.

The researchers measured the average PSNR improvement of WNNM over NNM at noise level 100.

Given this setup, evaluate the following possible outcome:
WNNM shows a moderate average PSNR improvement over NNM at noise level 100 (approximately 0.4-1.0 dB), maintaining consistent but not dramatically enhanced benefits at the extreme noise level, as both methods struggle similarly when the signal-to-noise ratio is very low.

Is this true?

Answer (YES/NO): NO